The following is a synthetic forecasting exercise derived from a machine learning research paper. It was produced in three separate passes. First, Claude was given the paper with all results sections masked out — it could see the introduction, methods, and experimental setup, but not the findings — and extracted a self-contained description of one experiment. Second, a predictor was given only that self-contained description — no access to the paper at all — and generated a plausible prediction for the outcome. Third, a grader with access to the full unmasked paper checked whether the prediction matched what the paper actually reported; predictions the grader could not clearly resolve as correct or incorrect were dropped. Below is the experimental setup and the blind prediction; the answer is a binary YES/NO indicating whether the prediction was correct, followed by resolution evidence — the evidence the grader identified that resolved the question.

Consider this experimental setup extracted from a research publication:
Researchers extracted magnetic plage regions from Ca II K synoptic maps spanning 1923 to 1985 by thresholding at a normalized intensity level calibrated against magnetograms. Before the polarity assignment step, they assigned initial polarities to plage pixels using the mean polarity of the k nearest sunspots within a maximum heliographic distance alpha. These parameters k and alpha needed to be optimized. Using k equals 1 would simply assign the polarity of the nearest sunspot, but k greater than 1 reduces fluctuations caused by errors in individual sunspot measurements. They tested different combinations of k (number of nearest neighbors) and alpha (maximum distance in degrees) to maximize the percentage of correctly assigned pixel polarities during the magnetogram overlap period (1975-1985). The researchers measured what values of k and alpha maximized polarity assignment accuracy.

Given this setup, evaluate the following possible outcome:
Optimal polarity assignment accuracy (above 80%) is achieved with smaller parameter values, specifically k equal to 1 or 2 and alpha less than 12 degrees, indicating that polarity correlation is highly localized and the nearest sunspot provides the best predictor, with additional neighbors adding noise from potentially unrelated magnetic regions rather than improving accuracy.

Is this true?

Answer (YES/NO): NO